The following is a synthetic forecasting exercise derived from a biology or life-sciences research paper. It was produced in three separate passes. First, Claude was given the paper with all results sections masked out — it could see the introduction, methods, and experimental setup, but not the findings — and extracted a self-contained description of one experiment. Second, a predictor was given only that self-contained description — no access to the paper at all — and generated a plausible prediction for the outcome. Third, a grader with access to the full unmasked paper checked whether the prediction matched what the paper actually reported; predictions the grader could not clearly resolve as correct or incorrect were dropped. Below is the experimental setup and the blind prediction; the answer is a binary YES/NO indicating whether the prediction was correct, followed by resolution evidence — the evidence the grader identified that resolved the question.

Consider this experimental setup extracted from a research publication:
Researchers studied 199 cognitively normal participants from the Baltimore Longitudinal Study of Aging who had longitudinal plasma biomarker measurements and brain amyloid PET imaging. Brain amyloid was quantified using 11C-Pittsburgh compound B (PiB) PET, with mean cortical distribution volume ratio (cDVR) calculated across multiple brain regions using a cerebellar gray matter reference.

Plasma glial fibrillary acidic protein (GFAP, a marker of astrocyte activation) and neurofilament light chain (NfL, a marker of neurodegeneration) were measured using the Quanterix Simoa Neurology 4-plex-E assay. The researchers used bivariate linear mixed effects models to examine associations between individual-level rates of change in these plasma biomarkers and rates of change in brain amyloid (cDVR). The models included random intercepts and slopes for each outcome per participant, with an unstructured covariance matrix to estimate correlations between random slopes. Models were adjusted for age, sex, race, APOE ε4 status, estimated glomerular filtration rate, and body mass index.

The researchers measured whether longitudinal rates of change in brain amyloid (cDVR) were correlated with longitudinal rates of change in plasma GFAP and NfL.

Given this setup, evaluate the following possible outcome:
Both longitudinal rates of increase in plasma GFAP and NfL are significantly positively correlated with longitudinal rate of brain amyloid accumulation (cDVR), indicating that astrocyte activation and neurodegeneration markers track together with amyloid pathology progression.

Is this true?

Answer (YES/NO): YES